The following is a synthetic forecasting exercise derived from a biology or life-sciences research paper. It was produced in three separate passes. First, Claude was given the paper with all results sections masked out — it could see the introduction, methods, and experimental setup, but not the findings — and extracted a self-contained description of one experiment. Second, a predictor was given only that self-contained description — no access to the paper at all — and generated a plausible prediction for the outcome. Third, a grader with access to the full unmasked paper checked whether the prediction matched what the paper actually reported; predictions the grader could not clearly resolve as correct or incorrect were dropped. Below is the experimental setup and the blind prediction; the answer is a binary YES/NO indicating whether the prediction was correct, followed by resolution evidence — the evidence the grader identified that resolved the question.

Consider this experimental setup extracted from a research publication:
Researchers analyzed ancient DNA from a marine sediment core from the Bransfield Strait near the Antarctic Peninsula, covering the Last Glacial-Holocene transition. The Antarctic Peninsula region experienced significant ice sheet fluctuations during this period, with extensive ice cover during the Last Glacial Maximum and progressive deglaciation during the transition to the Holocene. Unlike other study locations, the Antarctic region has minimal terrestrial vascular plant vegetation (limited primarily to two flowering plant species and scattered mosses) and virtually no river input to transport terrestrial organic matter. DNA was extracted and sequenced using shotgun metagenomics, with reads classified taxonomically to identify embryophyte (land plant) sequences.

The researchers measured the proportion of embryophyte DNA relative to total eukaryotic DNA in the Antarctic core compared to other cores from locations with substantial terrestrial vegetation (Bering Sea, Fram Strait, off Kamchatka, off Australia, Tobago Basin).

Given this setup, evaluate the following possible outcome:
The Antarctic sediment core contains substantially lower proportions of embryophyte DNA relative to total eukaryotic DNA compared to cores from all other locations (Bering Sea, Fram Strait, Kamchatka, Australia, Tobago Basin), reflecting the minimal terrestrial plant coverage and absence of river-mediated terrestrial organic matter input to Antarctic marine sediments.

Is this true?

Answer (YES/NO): NO